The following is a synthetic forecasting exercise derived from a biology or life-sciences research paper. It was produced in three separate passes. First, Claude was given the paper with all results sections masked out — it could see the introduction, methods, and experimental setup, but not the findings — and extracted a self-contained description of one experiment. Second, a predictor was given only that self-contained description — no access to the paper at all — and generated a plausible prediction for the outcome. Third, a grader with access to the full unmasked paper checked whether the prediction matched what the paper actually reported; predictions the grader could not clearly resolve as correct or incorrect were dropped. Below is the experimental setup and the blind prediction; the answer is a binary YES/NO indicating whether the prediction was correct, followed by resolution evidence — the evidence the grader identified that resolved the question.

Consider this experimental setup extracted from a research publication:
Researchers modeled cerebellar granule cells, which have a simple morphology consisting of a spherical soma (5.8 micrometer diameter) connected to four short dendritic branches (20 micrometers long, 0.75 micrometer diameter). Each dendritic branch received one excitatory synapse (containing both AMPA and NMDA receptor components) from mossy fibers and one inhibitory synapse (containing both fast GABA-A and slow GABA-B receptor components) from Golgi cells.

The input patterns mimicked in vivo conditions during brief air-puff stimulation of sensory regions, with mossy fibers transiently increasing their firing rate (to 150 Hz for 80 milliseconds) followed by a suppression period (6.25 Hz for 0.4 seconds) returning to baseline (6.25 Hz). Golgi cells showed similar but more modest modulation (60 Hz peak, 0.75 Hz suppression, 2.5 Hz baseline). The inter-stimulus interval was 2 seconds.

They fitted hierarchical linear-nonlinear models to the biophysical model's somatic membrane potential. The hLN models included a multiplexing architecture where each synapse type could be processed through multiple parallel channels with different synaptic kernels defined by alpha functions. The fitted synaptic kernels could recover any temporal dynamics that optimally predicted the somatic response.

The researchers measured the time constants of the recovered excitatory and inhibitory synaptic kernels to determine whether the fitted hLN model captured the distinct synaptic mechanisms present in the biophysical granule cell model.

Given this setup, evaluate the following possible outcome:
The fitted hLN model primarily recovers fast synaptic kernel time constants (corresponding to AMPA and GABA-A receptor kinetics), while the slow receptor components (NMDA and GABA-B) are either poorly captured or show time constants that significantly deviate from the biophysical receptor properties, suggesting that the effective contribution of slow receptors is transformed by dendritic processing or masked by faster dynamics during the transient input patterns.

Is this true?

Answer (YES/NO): NO